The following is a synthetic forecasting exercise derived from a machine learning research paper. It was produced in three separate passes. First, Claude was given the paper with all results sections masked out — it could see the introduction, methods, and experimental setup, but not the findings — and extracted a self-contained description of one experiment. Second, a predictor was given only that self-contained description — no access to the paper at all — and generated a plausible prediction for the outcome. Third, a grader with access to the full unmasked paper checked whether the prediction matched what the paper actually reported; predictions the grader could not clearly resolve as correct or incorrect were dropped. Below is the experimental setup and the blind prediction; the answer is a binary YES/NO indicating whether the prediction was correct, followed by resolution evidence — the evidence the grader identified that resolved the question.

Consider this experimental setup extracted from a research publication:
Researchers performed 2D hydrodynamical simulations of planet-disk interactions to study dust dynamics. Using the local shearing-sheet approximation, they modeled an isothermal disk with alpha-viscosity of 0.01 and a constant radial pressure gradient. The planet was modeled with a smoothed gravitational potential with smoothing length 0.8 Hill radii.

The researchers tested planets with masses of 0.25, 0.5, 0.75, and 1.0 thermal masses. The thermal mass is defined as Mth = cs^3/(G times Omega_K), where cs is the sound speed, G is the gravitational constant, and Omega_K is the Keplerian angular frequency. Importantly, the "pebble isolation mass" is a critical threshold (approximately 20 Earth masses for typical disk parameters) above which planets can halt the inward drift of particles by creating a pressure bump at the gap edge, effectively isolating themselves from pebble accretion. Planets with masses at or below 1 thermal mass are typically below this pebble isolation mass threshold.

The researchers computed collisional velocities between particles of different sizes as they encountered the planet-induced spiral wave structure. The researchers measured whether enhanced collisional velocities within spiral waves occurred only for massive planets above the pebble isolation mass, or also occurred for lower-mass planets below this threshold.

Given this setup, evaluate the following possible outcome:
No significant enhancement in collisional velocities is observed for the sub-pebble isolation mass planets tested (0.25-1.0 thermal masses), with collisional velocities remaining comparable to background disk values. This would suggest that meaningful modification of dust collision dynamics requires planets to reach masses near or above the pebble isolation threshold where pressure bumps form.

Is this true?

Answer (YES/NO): NO